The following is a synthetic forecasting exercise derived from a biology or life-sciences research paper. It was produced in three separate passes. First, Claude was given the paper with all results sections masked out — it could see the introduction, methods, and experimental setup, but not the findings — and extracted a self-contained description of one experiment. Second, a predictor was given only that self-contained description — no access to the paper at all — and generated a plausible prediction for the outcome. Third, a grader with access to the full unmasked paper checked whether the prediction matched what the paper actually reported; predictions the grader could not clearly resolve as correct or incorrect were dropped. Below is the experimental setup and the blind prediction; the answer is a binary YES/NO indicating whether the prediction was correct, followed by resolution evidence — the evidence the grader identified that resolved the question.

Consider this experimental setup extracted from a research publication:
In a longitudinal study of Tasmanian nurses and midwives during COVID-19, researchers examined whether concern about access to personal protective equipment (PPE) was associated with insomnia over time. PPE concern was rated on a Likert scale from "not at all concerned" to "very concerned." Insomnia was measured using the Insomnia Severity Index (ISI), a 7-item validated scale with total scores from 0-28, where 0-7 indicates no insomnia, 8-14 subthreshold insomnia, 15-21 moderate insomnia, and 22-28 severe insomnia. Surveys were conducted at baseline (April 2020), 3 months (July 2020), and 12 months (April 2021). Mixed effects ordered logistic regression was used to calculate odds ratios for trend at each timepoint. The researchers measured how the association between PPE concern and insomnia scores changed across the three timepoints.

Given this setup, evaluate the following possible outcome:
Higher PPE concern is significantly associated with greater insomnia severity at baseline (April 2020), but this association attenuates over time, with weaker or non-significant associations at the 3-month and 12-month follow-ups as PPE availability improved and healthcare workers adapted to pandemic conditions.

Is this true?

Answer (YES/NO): NO